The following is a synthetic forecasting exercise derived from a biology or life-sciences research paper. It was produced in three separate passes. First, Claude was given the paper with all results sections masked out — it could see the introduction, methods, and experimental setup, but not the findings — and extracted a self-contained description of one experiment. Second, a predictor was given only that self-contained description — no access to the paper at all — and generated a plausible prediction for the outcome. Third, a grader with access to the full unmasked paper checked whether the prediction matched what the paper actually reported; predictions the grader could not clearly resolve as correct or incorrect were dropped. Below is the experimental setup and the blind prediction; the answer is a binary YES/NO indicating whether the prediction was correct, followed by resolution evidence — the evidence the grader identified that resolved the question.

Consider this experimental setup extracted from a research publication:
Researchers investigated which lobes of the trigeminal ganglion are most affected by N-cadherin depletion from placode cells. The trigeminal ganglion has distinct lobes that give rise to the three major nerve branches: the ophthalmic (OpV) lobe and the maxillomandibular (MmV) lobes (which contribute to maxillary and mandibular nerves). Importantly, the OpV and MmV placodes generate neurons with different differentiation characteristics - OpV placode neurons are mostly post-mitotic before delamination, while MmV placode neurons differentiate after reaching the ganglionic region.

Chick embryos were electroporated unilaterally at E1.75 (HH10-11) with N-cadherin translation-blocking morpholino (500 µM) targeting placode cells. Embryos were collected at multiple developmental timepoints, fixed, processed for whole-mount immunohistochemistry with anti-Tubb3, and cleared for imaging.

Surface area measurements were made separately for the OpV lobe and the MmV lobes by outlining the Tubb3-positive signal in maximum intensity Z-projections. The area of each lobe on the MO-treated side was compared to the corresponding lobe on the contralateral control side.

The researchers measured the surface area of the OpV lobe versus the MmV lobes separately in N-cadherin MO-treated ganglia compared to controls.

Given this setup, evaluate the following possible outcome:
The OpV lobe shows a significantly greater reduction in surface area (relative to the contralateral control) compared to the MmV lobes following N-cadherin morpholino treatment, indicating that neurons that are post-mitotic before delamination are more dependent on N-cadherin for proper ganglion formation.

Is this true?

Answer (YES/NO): YES